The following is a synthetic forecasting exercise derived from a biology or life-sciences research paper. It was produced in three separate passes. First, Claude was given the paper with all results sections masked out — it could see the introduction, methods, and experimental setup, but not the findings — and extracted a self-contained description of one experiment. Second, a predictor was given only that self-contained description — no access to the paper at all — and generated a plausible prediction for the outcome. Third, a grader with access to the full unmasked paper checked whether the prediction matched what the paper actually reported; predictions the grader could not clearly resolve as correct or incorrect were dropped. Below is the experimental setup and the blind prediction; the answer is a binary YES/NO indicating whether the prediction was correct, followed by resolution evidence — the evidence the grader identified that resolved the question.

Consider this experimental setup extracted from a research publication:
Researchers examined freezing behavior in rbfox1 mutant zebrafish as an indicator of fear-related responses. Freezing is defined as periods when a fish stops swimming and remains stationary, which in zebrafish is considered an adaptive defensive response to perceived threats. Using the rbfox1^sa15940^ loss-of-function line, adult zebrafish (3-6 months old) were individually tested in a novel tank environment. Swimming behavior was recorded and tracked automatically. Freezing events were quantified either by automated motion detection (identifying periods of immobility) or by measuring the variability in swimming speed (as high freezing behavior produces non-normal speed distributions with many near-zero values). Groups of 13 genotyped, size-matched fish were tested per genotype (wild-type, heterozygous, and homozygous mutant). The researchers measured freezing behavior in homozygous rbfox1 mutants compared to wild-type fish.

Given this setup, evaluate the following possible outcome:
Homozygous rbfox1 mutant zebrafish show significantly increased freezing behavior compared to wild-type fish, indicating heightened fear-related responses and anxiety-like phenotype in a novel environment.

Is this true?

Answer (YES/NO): NO